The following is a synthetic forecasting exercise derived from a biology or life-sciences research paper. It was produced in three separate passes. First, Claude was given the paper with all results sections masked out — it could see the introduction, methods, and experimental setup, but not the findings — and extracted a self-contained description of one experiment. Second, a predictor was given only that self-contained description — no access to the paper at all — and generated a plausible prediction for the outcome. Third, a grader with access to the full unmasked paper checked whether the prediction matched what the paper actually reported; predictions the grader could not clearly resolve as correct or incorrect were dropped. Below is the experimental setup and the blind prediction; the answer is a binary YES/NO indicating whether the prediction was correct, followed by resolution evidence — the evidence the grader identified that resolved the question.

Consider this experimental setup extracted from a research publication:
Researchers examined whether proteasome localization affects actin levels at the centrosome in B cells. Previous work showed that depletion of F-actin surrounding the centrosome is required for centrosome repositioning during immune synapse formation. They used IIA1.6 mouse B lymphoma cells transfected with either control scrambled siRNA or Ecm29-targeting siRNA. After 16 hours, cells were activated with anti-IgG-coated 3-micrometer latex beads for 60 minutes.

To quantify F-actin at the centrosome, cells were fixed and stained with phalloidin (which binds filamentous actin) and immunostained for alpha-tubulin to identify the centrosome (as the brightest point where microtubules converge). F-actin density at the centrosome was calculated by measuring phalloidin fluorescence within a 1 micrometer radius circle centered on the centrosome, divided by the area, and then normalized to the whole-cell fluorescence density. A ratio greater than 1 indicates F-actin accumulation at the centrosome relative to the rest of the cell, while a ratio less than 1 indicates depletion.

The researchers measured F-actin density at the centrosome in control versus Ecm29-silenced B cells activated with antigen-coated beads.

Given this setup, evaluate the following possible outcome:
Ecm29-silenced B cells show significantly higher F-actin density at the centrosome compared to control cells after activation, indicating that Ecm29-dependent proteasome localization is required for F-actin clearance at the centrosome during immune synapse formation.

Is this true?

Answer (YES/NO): YES